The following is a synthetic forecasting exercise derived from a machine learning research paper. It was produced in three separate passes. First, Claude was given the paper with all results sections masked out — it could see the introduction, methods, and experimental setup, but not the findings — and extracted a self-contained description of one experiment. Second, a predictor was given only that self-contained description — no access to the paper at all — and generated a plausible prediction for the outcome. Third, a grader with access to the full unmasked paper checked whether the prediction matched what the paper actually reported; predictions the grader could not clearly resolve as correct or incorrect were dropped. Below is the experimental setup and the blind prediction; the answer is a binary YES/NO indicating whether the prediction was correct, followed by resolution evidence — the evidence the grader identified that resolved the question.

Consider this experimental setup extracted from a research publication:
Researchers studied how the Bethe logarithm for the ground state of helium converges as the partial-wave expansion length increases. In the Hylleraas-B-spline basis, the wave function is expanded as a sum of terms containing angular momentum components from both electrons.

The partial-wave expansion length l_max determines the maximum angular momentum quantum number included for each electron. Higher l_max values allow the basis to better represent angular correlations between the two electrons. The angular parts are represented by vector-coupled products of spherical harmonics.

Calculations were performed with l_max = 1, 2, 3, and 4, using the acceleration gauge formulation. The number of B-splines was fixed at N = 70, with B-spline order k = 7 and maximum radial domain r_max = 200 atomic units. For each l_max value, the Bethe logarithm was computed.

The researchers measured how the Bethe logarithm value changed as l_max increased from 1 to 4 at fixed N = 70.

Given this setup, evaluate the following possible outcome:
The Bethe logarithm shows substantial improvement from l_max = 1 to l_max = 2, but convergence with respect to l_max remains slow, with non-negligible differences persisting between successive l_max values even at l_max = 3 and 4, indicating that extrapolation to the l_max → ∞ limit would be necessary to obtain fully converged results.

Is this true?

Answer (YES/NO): NO